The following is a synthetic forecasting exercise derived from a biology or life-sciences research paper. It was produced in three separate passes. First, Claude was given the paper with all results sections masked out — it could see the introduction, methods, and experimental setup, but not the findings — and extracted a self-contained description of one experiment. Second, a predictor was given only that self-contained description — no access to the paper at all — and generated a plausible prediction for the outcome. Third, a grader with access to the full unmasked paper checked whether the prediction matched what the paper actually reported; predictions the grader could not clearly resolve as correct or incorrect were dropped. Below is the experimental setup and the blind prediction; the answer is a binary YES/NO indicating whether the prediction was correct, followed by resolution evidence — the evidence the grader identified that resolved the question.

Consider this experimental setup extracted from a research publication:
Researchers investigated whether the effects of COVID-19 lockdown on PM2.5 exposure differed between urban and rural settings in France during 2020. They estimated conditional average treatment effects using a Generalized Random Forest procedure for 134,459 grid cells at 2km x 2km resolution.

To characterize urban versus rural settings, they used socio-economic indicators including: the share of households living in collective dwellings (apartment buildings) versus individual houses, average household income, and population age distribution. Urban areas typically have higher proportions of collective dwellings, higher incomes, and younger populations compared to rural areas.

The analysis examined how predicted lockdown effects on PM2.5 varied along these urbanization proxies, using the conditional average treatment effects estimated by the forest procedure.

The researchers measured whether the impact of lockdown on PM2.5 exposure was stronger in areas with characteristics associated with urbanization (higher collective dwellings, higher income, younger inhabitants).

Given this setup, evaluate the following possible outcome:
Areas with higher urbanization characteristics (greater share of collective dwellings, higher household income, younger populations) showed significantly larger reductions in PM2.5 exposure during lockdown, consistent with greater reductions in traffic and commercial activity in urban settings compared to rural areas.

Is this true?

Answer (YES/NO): NO